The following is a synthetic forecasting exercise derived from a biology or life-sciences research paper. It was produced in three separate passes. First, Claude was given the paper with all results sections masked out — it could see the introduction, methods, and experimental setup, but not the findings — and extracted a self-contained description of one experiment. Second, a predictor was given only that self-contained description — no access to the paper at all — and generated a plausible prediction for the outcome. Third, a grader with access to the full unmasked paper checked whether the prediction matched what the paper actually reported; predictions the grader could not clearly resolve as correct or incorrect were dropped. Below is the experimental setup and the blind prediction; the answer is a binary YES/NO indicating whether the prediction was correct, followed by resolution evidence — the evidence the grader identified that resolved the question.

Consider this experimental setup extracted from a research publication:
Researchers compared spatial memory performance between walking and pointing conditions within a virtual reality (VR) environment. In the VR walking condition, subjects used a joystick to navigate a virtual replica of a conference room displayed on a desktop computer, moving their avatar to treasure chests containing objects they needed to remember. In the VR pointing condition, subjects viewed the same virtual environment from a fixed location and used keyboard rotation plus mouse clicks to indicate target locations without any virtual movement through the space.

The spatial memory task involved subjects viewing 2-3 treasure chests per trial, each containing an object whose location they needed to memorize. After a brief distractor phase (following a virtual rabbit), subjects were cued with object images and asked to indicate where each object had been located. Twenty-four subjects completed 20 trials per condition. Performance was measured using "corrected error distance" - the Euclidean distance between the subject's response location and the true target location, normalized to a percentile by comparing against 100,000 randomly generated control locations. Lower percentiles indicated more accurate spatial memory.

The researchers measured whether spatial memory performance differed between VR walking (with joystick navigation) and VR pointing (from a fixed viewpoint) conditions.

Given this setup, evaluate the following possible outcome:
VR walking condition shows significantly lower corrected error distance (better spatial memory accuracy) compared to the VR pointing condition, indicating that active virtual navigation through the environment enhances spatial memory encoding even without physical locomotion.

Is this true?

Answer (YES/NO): NO